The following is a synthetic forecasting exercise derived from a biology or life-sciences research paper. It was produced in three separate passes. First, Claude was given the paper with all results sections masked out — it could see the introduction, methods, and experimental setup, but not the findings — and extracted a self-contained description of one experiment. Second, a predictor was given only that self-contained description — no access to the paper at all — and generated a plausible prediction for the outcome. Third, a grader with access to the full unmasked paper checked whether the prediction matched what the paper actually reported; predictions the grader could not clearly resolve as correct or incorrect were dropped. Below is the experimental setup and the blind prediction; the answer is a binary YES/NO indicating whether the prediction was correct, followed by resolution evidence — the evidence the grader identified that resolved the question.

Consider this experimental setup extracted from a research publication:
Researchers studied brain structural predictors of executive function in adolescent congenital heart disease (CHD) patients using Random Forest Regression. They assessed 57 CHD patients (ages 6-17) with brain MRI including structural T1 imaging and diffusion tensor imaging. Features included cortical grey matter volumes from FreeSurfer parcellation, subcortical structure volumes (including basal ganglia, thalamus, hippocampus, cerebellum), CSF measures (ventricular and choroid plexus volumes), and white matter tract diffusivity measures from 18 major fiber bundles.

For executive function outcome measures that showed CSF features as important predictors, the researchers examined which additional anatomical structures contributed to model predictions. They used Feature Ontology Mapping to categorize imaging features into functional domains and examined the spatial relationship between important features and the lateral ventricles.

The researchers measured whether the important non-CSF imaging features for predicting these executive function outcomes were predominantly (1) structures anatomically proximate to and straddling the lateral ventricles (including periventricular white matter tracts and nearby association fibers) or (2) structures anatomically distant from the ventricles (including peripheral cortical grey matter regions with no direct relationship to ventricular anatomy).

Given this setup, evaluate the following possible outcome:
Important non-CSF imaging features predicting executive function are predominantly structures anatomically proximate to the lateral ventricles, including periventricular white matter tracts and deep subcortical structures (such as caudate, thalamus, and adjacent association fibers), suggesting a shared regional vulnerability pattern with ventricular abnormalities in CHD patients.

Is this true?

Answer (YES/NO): YES